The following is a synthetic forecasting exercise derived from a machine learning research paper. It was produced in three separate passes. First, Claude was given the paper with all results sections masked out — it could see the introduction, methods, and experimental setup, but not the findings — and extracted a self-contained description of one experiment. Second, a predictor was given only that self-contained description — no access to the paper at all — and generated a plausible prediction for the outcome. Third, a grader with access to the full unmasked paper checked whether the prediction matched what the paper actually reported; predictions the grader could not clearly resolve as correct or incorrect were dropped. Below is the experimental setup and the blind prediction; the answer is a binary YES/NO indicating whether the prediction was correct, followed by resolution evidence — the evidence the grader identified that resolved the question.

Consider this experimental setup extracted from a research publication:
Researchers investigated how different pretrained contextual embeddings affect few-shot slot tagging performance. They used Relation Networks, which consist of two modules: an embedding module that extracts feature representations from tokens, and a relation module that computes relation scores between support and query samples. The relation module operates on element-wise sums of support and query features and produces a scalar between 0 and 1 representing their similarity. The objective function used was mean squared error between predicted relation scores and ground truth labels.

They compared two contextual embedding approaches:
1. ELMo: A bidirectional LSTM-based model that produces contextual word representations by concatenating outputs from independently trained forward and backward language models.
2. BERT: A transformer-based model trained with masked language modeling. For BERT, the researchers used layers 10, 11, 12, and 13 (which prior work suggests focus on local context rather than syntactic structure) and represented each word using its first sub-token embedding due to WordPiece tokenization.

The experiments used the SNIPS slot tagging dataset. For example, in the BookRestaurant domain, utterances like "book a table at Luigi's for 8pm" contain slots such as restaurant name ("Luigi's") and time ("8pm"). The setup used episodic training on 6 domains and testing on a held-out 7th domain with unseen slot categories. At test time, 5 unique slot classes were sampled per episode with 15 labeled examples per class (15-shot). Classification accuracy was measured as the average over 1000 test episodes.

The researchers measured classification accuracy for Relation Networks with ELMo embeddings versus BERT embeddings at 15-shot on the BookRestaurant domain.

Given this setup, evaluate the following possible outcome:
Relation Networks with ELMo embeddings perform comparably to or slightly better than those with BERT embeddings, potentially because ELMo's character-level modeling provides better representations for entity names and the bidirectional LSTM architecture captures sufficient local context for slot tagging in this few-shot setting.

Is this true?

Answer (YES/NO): YES